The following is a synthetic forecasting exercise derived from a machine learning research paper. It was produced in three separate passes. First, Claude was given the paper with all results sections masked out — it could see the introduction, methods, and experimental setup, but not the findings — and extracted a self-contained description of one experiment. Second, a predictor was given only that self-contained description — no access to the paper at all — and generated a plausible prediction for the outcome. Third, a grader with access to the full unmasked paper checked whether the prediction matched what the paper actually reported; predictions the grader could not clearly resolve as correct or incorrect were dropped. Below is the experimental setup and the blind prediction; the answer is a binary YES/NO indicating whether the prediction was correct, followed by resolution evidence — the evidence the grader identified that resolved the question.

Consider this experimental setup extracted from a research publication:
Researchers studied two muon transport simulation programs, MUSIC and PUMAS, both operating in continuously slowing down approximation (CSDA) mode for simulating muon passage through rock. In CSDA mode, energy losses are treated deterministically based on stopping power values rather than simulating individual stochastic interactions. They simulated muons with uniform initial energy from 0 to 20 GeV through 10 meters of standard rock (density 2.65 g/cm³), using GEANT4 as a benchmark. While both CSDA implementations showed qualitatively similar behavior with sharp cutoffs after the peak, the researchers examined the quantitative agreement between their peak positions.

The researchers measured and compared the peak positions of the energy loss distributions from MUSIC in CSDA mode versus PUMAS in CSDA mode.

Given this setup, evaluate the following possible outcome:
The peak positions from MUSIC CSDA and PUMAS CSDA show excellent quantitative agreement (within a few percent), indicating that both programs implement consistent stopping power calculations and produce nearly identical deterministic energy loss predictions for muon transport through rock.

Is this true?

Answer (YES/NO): NO